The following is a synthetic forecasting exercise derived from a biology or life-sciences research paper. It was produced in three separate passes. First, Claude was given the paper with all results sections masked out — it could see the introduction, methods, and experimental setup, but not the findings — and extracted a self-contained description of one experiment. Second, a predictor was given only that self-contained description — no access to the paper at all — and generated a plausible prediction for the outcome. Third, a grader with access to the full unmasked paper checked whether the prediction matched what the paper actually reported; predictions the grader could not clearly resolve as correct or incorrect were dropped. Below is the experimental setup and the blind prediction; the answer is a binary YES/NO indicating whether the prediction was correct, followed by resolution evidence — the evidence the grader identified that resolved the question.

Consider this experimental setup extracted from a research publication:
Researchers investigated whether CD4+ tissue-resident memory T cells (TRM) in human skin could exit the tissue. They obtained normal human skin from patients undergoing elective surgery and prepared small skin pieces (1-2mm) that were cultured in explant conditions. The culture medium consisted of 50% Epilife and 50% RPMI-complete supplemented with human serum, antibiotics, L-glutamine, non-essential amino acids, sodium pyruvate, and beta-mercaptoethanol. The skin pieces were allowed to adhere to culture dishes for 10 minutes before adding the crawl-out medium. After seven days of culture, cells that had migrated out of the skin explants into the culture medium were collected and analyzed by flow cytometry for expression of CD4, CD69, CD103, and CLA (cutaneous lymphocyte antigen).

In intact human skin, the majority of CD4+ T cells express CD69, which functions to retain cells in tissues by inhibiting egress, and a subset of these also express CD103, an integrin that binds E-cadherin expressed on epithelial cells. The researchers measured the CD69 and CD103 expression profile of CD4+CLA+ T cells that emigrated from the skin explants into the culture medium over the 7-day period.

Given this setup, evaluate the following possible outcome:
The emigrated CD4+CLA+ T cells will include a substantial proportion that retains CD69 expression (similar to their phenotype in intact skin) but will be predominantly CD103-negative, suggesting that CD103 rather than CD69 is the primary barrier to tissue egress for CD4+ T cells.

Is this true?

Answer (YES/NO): NO